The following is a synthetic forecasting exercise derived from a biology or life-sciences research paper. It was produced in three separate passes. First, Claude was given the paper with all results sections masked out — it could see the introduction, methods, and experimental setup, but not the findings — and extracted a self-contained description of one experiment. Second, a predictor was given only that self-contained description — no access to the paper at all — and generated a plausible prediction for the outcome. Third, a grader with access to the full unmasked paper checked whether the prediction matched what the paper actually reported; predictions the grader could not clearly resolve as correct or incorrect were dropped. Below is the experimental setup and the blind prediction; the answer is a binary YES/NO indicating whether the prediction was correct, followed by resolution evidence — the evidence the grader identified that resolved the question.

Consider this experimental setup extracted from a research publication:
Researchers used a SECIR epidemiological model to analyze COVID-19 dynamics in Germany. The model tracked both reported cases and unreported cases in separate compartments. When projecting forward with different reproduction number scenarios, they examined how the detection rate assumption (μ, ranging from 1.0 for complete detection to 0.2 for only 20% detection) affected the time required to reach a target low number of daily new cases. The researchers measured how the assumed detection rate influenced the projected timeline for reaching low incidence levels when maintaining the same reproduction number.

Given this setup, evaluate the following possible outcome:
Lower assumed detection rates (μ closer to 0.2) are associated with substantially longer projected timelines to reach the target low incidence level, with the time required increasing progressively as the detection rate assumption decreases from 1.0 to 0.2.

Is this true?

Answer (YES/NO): NO